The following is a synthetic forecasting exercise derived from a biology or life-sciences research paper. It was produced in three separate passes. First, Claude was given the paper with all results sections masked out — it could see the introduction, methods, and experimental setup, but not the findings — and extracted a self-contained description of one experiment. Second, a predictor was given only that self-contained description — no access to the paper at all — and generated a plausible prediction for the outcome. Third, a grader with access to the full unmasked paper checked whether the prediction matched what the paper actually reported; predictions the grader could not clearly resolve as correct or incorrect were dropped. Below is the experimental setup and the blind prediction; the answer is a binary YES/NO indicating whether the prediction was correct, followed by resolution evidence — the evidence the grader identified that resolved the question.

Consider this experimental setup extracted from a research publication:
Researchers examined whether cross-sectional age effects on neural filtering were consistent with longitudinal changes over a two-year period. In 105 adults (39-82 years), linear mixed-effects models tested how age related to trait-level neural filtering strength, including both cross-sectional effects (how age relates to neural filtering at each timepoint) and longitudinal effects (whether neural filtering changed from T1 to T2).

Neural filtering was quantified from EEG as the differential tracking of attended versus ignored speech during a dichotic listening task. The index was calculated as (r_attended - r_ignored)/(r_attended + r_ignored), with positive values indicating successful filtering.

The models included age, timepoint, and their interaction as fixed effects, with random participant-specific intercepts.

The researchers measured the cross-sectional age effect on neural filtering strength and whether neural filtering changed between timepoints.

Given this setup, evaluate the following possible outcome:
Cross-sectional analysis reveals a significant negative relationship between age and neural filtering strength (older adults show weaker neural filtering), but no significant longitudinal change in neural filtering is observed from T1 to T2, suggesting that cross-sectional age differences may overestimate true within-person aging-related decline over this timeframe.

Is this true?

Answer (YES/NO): NO